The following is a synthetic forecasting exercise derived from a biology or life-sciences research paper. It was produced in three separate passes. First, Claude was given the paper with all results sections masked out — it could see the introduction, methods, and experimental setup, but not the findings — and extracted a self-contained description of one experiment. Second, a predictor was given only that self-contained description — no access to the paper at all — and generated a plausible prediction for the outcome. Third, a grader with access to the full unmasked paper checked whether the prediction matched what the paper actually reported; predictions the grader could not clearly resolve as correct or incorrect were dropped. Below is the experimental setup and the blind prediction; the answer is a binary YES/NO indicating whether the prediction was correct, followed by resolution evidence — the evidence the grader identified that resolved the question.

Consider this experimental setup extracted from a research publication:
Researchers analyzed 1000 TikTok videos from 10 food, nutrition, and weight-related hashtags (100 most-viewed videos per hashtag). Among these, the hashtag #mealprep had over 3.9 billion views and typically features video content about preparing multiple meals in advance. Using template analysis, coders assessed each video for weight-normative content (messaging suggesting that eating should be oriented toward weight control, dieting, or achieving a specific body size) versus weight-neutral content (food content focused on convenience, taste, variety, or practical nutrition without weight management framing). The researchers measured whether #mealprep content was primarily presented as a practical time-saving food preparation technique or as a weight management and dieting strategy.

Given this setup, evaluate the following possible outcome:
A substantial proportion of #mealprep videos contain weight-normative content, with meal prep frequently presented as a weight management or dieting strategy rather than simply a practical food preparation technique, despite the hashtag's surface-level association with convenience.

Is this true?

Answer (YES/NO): YES